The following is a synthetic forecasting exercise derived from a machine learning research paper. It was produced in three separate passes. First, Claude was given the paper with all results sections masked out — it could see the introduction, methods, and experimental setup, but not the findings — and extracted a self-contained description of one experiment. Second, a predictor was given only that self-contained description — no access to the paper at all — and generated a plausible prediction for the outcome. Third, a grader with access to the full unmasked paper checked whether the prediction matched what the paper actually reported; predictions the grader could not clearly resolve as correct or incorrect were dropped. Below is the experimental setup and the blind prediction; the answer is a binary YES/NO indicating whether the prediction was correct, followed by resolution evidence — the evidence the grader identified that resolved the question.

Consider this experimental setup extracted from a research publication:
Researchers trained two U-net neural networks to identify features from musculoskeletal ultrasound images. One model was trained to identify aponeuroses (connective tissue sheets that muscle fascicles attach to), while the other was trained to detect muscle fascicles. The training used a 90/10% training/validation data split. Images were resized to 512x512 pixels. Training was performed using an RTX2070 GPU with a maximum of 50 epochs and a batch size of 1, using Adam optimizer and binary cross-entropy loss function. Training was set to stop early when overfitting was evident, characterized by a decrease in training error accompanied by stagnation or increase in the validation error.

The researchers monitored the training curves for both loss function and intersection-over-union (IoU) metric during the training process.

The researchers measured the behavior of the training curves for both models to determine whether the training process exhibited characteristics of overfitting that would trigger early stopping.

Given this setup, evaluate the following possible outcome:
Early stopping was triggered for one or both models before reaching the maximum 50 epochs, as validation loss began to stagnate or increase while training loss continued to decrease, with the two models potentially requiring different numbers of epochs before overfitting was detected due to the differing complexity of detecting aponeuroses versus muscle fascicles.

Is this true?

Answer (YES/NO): YES